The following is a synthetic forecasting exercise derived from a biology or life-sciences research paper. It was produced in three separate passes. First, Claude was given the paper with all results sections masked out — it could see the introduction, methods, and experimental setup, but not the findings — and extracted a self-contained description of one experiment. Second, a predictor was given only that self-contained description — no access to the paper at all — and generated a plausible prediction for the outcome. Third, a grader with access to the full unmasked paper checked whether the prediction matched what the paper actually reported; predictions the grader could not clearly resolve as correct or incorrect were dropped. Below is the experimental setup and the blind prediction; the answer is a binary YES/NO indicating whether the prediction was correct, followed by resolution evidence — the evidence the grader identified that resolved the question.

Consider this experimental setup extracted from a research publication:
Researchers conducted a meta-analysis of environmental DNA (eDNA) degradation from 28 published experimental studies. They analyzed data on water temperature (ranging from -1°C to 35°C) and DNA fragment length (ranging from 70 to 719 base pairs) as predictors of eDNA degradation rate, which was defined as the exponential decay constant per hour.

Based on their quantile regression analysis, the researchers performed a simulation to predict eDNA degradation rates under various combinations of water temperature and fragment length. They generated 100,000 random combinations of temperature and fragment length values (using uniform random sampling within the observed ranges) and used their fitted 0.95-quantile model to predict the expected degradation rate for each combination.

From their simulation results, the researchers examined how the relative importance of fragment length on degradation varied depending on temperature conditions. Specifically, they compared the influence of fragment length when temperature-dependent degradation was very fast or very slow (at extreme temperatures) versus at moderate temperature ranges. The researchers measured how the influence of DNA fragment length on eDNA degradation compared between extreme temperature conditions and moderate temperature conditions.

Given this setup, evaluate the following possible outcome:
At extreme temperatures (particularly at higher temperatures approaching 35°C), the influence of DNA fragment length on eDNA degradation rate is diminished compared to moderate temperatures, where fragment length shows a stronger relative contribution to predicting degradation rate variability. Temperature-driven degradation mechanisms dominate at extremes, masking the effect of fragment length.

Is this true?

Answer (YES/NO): YES